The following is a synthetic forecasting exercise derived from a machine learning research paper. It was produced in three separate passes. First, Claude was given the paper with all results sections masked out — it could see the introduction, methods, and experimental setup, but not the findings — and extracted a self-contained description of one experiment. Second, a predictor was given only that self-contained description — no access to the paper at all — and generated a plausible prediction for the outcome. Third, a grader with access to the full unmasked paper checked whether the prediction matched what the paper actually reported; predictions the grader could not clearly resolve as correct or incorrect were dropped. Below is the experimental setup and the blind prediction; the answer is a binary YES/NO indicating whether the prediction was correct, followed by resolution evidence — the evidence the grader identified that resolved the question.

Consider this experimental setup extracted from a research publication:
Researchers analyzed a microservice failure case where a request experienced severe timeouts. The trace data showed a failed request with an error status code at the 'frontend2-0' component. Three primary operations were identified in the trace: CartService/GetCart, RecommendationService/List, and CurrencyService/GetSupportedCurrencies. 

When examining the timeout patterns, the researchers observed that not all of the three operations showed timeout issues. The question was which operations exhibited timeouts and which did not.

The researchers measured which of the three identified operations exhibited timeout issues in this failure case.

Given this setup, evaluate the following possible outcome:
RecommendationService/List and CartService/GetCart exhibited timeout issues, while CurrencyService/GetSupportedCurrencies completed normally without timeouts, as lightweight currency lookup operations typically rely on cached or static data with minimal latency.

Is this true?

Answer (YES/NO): NO